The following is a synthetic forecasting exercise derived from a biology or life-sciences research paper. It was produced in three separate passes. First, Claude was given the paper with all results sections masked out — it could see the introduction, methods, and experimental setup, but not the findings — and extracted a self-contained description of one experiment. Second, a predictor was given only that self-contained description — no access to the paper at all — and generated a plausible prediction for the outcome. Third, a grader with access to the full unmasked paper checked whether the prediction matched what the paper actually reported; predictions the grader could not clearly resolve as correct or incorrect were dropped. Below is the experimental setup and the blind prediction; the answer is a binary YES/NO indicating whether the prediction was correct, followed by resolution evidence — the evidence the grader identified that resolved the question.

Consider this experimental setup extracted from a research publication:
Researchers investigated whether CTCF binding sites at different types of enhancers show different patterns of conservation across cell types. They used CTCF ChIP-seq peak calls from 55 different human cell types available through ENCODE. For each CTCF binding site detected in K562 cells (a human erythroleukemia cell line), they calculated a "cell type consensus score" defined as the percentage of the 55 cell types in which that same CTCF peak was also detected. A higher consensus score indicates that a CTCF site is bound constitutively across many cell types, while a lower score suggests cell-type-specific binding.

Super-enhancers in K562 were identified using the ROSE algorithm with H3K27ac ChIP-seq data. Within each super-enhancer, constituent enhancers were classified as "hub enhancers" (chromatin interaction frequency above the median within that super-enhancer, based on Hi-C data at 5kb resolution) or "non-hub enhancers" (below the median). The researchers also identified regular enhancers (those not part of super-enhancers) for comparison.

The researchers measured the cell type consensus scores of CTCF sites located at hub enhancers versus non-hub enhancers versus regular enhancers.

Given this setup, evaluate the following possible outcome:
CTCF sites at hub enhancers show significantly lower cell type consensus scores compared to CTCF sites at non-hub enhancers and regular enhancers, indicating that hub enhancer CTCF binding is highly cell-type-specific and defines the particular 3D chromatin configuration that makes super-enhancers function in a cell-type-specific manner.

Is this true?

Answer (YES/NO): NO